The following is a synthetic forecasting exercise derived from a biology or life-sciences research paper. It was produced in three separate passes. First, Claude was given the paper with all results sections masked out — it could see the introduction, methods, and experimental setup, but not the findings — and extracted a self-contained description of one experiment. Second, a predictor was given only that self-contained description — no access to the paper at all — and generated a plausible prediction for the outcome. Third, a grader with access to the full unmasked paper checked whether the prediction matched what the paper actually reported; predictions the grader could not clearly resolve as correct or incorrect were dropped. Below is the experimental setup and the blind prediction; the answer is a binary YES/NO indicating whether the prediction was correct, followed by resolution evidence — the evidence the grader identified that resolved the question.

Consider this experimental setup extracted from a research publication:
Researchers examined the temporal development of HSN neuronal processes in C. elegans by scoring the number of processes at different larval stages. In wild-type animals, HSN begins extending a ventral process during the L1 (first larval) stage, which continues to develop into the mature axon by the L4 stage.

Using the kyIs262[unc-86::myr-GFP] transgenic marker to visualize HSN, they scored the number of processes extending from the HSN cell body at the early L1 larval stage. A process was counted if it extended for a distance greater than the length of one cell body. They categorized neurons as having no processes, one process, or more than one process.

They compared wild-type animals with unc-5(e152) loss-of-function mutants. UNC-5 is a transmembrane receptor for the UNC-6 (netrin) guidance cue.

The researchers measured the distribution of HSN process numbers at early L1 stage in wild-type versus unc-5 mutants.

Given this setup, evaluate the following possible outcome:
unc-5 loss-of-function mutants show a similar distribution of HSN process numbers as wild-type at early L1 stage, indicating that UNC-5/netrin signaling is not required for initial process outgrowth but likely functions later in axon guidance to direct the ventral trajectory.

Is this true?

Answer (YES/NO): NO